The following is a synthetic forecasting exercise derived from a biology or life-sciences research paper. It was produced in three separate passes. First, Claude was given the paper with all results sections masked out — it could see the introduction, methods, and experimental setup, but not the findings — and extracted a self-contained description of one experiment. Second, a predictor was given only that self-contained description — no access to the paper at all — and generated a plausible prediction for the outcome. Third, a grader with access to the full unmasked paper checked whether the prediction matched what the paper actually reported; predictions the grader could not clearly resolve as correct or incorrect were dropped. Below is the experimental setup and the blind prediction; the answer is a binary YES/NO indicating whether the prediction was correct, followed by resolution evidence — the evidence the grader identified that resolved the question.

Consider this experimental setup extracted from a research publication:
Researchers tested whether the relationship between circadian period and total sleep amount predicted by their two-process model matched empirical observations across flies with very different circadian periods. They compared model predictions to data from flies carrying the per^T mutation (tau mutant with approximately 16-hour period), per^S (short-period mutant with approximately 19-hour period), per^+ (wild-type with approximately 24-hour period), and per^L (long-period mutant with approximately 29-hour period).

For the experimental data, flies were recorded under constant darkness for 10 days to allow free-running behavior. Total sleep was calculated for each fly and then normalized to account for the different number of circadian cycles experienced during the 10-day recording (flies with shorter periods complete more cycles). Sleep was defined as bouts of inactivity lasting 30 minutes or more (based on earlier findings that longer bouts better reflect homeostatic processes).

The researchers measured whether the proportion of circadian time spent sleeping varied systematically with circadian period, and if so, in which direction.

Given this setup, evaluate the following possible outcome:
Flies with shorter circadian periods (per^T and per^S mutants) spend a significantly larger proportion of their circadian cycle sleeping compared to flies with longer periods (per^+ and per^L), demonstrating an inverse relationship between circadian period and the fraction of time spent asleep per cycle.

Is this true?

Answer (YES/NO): NO